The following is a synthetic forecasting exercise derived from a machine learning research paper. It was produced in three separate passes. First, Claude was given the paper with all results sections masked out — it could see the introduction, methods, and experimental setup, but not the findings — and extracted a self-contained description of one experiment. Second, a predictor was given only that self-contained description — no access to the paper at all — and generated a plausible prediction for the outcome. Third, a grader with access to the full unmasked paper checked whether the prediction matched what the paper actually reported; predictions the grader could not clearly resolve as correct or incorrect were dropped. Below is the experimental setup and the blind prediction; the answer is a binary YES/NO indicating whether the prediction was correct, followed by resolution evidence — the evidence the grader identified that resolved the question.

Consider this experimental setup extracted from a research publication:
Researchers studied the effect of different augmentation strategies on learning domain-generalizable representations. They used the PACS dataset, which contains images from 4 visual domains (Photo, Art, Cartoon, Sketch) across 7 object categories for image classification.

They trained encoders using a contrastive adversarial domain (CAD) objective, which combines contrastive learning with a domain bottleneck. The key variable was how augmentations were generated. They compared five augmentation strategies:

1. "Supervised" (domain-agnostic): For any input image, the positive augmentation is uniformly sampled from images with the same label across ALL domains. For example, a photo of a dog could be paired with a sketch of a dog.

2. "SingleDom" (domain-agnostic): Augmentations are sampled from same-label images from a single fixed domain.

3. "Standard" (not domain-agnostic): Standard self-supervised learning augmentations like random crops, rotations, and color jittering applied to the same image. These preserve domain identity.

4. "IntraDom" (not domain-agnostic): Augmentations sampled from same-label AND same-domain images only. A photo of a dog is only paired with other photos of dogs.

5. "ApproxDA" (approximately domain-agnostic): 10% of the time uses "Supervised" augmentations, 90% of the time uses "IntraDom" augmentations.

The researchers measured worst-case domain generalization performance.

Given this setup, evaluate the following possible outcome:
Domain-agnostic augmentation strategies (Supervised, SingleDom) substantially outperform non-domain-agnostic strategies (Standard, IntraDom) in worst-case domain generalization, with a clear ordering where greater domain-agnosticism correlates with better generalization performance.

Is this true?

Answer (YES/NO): NO